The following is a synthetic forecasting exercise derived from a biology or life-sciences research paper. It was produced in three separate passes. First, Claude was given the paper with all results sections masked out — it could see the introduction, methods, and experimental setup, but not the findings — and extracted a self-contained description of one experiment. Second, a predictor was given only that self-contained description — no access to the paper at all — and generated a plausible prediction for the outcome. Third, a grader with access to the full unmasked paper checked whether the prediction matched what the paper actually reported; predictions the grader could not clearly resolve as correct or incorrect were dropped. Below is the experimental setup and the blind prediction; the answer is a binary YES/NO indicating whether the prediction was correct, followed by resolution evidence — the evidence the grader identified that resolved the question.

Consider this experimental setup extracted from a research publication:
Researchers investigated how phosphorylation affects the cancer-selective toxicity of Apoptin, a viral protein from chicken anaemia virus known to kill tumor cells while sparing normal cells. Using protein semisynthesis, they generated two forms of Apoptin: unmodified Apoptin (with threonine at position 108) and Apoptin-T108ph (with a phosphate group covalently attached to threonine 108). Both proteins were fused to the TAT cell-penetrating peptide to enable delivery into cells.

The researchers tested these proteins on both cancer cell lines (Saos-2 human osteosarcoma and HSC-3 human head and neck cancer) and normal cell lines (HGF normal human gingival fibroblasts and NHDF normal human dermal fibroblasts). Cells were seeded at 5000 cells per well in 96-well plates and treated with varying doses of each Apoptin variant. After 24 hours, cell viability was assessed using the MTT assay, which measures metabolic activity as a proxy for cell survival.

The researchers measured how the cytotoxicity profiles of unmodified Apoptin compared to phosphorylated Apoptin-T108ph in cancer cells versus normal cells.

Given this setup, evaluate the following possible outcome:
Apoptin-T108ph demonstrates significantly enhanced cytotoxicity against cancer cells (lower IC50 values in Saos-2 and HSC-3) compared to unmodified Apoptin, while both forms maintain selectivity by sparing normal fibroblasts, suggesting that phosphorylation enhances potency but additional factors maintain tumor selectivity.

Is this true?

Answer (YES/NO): NO